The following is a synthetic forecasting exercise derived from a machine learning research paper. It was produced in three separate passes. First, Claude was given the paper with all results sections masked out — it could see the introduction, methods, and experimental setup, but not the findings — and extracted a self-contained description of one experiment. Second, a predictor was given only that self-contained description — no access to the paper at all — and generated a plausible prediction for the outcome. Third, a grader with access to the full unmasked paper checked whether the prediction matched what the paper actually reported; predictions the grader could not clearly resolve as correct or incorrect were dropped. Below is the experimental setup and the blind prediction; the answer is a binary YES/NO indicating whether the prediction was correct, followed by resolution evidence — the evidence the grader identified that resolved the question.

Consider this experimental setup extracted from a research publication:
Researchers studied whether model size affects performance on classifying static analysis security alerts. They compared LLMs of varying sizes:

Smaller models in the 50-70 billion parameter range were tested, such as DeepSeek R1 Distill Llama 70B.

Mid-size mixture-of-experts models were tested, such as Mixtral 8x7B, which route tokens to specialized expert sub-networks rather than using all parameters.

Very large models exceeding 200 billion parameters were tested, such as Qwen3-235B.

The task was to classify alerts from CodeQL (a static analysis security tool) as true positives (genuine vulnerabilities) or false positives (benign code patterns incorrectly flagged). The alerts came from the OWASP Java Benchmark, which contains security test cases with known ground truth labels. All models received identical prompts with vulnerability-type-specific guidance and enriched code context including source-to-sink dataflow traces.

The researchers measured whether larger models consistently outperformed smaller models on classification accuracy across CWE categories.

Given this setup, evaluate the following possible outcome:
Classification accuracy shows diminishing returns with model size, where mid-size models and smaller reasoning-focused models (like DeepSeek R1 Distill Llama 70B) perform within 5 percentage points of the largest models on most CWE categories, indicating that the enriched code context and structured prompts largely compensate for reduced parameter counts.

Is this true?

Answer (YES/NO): NO